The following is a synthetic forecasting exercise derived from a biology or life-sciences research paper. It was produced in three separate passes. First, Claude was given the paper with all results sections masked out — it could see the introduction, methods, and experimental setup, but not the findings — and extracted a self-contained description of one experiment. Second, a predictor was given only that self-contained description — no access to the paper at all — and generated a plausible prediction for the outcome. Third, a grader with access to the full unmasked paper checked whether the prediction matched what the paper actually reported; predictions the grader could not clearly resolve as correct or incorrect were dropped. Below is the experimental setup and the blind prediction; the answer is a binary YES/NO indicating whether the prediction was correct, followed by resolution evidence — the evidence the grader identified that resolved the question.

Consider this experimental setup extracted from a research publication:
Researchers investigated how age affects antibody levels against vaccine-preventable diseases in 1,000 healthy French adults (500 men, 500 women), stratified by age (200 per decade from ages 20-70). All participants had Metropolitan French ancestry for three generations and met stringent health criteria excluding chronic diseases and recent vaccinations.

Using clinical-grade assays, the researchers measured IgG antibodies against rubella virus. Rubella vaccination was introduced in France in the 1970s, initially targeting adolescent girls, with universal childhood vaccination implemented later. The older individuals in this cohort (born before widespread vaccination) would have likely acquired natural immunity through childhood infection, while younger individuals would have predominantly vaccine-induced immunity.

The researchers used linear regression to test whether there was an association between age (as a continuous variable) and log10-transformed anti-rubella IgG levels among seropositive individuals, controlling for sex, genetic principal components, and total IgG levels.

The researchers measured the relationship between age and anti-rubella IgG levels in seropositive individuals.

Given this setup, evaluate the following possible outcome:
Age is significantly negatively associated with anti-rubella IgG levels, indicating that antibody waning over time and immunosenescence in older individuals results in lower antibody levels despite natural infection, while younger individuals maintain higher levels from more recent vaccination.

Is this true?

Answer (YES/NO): NO